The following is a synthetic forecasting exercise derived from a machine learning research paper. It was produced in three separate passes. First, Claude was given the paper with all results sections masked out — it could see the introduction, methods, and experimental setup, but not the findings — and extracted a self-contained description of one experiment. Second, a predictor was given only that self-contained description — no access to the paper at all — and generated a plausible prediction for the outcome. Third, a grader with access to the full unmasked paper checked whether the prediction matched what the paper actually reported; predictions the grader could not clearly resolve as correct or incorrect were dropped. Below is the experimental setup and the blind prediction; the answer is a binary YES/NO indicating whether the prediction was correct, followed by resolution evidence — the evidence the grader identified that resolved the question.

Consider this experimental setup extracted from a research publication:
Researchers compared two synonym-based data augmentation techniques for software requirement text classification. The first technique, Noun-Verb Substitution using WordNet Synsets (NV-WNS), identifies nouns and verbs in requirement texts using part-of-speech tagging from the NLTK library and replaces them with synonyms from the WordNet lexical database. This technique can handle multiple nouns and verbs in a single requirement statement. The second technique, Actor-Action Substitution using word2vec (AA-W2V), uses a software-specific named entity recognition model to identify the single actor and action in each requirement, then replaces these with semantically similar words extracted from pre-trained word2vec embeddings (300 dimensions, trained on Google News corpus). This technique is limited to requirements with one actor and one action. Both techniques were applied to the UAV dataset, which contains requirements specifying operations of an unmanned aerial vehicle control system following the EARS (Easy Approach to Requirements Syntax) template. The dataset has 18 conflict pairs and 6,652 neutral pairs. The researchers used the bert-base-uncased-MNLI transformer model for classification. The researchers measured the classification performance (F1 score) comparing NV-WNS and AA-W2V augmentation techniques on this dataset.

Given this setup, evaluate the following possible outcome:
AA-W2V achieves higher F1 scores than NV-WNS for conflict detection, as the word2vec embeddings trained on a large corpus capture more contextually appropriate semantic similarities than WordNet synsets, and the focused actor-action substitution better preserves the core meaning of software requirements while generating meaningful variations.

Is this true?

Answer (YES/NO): NO